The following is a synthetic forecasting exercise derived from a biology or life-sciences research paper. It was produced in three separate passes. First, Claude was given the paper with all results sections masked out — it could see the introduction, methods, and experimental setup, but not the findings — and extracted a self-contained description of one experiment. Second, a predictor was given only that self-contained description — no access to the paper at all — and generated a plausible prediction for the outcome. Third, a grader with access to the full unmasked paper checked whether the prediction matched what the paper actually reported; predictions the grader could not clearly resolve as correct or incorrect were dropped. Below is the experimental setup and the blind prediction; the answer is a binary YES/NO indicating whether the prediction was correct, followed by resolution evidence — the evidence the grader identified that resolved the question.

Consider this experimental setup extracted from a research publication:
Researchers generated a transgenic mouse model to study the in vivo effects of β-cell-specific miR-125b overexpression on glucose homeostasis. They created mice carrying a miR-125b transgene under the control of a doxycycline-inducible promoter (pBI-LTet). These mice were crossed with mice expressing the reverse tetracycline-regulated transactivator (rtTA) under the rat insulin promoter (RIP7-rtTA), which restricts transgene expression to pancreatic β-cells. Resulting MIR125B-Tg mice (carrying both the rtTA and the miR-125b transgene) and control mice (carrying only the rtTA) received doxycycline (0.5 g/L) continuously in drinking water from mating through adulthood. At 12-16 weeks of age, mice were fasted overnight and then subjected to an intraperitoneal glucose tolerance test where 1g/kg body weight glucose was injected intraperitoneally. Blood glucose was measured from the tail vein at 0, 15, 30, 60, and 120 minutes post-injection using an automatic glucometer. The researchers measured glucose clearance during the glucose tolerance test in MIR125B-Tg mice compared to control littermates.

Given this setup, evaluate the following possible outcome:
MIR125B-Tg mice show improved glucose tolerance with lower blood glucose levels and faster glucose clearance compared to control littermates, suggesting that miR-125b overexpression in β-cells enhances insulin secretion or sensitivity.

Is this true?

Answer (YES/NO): NO